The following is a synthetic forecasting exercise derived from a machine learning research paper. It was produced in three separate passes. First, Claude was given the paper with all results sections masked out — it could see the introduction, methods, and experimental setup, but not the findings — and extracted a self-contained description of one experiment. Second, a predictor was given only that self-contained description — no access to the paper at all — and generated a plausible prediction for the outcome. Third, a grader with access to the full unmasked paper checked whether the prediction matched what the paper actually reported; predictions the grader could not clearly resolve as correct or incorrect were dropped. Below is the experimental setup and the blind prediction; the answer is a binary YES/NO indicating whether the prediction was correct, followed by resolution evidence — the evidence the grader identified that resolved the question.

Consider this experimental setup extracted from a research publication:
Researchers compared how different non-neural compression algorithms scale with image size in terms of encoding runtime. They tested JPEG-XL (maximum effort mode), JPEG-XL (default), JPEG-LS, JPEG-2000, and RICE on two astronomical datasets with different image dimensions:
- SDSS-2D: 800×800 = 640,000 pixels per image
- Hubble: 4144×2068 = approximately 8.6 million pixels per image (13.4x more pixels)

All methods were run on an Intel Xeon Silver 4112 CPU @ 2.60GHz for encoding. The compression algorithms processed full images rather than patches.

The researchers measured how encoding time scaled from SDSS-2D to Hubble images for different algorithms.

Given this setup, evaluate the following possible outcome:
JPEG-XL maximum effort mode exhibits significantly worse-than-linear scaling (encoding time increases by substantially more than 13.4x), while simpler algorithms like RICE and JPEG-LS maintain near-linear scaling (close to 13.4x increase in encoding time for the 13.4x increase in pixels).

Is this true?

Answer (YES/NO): YES